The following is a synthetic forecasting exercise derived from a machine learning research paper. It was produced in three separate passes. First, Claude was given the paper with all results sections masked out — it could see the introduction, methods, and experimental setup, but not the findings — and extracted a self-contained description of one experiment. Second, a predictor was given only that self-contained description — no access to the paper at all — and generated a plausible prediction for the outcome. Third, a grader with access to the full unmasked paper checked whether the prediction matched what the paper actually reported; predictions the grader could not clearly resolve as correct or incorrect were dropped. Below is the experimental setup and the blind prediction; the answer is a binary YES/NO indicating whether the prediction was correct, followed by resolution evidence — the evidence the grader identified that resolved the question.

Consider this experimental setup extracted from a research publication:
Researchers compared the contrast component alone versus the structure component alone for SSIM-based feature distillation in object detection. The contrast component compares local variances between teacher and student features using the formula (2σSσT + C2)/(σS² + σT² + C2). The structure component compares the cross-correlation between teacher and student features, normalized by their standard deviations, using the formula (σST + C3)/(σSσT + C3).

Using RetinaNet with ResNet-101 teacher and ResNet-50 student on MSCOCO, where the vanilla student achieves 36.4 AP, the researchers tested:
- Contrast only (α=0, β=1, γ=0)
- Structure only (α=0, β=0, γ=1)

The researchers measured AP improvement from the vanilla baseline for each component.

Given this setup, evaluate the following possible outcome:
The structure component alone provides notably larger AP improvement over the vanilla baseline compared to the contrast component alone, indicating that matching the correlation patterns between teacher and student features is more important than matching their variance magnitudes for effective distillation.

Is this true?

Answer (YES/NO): YES